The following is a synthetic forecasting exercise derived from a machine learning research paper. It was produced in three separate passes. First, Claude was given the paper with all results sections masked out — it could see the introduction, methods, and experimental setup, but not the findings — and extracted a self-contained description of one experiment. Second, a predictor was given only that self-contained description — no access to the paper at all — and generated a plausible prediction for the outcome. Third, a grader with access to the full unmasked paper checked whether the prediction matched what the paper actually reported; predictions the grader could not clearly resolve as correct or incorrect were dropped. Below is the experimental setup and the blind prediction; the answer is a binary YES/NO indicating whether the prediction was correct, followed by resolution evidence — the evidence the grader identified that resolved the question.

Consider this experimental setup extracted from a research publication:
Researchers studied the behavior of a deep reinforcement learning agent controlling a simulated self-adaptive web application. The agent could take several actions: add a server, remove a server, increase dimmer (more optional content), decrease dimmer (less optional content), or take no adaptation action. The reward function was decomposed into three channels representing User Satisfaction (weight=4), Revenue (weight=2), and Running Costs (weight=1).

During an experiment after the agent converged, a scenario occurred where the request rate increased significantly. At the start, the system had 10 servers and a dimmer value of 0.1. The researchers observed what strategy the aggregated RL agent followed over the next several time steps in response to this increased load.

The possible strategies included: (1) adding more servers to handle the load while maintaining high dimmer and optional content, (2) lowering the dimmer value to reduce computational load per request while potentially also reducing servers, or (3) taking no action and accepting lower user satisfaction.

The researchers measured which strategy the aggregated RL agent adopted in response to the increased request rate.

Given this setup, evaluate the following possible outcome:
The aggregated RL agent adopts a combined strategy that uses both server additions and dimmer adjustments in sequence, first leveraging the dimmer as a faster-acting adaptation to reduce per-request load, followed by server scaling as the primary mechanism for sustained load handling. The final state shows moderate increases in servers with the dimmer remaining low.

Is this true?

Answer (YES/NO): NO